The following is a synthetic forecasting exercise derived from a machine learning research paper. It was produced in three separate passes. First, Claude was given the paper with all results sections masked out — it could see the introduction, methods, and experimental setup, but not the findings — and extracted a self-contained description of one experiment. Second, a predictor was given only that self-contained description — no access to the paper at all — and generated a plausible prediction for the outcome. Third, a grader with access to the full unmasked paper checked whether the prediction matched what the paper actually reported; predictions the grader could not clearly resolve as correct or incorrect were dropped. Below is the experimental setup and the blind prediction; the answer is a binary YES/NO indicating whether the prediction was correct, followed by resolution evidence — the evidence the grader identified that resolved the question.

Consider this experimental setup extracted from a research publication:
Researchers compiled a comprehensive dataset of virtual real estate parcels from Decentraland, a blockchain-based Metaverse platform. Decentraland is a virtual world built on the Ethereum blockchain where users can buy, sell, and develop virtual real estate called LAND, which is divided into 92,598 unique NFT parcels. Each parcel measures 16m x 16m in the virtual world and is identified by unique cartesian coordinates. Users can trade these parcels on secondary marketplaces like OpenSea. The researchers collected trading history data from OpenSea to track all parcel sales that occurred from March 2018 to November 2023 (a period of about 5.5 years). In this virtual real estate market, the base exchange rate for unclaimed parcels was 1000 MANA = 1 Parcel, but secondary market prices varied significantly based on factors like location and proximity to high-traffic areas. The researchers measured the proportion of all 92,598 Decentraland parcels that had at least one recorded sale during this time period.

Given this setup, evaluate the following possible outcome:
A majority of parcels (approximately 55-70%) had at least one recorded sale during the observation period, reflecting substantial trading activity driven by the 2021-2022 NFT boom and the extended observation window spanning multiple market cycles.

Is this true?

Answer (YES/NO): NO